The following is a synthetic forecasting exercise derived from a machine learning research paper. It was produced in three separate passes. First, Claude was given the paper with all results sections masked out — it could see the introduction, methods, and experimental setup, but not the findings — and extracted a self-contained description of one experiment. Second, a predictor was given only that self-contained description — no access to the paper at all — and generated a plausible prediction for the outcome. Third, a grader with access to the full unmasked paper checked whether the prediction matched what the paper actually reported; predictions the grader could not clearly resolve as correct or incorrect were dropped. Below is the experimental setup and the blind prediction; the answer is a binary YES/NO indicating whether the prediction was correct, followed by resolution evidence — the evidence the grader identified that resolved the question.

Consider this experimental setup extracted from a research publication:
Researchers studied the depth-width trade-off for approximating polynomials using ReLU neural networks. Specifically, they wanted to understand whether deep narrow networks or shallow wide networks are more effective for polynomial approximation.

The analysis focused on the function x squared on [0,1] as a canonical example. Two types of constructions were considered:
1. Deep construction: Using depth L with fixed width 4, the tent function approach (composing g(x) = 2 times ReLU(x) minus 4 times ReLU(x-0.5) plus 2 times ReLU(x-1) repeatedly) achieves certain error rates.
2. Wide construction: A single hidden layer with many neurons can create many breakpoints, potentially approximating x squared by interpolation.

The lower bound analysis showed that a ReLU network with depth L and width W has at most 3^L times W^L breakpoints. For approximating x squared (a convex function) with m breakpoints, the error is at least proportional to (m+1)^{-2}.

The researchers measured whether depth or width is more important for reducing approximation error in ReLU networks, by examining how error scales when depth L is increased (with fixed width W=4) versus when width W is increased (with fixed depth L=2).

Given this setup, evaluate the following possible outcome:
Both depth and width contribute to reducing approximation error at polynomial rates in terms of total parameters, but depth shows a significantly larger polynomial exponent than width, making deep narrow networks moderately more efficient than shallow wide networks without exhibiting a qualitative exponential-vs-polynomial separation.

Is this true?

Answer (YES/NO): NO